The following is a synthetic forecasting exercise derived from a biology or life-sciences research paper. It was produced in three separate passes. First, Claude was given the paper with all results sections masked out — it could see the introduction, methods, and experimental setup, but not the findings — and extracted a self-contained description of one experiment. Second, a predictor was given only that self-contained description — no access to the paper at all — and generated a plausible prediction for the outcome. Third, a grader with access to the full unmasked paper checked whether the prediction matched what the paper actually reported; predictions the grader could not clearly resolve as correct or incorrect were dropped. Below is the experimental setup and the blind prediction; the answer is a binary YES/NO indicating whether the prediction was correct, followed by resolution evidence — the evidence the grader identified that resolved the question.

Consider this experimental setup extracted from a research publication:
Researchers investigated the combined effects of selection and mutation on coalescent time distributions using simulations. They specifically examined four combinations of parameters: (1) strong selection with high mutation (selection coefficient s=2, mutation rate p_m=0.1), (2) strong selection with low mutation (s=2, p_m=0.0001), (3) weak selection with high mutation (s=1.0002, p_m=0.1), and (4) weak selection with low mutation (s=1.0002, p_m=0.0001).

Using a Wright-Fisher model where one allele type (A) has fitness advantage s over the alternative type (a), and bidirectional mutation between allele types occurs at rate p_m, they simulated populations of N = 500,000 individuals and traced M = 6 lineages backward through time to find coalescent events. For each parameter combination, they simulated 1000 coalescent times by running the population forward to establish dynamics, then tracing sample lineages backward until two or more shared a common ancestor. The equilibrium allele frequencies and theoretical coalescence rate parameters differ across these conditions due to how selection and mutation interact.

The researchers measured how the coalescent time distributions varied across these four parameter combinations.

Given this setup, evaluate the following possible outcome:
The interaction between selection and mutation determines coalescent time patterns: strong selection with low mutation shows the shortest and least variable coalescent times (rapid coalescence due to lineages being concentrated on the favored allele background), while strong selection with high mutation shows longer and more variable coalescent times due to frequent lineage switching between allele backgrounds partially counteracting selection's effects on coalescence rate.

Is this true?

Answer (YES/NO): NO